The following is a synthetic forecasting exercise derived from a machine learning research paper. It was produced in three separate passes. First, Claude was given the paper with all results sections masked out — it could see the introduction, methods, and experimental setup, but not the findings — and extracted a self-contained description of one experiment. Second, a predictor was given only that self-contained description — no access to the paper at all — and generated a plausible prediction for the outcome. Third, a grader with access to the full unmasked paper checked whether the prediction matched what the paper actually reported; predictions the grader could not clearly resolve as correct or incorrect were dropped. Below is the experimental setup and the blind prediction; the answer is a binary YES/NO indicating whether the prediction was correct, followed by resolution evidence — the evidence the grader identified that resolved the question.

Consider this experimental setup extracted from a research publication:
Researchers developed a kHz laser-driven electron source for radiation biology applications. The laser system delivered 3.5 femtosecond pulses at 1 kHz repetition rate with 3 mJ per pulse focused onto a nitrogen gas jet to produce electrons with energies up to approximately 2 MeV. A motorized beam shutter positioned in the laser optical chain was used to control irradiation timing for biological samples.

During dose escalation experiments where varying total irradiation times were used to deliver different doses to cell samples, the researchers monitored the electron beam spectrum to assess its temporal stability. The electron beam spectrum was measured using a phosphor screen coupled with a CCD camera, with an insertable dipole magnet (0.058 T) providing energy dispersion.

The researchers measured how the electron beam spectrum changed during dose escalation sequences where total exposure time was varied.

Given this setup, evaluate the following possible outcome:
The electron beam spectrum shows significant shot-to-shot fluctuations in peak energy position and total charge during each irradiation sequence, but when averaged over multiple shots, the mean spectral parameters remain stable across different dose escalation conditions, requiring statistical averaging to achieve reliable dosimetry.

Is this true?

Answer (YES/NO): NO